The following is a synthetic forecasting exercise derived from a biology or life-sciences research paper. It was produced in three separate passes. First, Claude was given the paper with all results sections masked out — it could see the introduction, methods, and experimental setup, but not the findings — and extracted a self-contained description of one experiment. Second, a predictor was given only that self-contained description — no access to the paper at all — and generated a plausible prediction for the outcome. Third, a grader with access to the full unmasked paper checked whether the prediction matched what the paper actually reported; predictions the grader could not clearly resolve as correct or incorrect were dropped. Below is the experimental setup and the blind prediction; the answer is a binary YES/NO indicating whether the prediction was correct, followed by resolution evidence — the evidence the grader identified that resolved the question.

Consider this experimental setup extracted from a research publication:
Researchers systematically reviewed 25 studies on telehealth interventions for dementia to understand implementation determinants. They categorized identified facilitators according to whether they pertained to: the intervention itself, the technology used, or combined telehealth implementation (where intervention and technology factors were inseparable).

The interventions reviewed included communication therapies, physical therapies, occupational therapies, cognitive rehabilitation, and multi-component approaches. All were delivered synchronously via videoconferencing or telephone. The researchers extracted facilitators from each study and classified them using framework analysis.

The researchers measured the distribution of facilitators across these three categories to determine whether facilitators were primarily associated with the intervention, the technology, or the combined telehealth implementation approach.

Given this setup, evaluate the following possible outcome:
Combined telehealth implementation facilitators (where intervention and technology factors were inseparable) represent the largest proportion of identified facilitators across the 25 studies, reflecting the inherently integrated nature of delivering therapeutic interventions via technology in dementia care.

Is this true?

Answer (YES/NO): YES